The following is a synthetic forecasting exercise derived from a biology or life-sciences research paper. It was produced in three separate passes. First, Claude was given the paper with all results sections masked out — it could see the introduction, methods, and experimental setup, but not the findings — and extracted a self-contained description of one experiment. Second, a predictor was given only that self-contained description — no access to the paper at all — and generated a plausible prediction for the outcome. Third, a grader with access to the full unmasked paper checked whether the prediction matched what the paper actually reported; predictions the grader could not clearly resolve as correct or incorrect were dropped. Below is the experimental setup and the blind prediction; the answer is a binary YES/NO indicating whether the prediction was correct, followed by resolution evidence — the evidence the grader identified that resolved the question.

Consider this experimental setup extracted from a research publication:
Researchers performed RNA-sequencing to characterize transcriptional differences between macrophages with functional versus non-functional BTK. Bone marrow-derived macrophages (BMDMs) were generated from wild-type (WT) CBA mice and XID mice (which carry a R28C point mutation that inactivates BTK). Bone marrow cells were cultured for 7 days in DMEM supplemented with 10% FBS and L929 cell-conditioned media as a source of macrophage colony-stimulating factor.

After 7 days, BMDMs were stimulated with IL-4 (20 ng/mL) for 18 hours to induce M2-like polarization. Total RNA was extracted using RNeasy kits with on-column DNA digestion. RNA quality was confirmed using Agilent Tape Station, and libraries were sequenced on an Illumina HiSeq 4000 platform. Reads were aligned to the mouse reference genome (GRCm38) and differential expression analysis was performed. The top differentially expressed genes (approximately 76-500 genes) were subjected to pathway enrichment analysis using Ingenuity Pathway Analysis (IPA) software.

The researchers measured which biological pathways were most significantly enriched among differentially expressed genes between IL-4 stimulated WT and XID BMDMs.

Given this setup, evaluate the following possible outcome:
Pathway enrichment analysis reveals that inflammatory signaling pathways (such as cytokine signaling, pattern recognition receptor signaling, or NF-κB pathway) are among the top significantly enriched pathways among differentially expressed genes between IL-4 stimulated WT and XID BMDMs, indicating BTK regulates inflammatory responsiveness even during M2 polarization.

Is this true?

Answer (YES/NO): NO